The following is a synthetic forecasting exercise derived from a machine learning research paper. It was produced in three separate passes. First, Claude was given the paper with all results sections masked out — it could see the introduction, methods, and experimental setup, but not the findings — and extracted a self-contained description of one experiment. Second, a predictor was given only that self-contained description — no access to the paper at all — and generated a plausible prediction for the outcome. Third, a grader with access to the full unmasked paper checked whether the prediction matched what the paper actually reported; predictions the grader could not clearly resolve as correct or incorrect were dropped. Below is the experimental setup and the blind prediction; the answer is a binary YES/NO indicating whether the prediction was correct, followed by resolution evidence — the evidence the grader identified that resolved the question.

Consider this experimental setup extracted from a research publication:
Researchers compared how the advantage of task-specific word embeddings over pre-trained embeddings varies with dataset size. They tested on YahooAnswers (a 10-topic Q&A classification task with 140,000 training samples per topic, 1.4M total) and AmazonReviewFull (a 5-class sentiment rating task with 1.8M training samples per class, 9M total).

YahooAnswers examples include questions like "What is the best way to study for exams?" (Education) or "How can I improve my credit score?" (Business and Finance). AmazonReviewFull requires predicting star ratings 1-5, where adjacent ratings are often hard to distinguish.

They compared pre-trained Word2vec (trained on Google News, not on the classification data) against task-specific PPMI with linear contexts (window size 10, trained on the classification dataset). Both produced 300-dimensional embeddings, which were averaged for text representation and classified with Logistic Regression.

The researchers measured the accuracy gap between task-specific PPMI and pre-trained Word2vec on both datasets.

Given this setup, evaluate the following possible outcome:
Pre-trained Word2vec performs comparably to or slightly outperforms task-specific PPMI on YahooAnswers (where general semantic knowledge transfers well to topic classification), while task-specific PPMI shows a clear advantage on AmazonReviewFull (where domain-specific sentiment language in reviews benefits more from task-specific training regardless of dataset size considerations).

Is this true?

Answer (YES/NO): NO